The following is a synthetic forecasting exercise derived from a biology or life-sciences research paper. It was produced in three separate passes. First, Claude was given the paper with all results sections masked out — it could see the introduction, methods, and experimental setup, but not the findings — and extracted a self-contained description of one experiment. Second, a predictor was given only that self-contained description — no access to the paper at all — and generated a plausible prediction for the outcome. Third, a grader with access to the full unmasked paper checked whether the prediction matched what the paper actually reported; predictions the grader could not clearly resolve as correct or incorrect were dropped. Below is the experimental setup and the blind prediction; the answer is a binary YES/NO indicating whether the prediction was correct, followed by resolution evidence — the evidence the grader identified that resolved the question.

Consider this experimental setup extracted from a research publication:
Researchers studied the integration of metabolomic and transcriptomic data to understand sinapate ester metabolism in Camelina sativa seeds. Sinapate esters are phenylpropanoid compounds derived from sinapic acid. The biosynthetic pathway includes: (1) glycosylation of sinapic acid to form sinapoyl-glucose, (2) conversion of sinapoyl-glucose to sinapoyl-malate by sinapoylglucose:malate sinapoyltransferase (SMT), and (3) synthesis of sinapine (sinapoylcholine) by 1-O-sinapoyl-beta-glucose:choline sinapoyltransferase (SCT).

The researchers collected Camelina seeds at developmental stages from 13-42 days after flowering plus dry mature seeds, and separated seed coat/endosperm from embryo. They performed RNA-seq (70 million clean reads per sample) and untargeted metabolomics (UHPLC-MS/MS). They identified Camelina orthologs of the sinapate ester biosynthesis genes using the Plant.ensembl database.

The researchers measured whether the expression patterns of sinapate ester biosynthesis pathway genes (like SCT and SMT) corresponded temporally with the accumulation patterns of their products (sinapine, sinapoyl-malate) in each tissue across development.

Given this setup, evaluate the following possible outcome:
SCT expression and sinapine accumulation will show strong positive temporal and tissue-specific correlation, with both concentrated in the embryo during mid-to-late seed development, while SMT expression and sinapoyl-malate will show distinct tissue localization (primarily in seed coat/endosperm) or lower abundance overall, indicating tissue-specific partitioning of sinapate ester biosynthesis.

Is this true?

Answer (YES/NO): NO